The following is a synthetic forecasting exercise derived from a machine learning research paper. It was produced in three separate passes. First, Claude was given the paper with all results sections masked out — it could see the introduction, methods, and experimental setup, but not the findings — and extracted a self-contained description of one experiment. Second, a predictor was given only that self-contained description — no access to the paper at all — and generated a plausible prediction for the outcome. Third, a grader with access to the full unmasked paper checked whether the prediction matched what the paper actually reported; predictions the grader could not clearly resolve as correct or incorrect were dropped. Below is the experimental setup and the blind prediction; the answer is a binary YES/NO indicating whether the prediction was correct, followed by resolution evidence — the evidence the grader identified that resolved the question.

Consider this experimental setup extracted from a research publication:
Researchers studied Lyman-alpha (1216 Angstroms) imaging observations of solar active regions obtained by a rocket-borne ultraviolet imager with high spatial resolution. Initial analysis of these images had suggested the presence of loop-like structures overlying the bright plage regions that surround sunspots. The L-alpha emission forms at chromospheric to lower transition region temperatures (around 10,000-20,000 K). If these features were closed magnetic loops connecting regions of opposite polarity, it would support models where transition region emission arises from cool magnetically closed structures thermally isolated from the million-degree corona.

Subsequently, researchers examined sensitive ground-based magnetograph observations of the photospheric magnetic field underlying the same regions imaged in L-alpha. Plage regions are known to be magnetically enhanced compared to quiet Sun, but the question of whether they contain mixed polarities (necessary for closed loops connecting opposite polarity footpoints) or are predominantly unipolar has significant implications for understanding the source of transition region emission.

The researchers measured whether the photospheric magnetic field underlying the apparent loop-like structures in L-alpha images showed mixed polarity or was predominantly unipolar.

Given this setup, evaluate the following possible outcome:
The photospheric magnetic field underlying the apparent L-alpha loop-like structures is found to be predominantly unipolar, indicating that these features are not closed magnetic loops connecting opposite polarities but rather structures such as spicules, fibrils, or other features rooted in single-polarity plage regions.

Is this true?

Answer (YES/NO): YES